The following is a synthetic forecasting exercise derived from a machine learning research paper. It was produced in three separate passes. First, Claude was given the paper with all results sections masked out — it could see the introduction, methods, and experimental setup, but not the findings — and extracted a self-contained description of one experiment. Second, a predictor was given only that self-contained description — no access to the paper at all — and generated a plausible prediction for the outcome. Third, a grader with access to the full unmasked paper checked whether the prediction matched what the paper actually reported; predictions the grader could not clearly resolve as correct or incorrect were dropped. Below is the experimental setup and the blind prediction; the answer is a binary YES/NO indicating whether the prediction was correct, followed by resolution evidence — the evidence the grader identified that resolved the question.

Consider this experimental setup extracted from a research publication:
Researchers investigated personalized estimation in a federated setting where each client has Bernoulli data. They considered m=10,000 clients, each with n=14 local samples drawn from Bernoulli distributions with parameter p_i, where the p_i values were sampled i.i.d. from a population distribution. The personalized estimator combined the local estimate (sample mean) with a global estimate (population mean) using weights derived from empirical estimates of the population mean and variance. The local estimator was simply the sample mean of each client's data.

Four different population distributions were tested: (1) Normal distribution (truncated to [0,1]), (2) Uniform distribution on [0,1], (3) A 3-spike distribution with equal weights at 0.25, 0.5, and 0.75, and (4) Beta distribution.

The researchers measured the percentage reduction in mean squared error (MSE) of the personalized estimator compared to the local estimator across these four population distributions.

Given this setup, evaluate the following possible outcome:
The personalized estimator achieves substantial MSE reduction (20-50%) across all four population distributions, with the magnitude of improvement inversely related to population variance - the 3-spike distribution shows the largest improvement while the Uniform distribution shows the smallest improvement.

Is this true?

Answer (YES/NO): NO